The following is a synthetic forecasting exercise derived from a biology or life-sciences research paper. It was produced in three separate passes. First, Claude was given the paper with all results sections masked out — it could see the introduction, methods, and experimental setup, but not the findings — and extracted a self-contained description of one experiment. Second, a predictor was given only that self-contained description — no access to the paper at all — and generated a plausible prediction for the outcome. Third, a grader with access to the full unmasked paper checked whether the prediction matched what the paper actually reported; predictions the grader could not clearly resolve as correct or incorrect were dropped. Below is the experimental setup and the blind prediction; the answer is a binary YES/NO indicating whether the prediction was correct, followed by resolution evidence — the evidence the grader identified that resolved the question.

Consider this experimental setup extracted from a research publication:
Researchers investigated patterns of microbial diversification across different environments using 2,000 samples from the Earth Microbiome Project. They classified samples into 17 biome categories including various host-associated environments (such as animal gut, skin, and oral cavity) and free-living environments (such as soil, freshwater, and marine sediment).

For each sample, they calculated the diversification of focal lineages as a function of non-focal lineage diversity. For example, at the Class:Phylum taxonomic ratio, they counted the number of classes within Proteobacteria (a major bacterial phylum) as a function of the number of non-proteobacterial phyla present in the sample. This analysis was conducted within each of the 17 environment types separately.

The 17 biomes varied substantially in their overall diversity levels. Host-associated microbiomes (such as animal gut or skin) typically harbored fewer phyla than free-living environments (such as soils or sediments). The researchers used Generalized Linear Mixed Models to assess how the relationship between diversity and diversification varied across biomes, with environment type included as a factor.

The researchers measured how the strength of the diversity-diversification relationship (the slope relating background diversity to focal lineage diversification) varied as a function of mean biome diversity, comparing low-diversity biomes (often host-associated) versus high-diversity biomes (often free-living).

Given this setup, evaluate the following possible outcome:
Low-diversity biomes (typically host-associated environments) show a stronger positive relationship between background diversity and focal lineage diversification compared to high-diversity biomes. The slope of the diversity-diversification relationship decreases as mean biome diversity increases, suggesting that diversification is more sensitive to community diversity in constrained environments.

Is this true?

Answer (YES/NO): YES